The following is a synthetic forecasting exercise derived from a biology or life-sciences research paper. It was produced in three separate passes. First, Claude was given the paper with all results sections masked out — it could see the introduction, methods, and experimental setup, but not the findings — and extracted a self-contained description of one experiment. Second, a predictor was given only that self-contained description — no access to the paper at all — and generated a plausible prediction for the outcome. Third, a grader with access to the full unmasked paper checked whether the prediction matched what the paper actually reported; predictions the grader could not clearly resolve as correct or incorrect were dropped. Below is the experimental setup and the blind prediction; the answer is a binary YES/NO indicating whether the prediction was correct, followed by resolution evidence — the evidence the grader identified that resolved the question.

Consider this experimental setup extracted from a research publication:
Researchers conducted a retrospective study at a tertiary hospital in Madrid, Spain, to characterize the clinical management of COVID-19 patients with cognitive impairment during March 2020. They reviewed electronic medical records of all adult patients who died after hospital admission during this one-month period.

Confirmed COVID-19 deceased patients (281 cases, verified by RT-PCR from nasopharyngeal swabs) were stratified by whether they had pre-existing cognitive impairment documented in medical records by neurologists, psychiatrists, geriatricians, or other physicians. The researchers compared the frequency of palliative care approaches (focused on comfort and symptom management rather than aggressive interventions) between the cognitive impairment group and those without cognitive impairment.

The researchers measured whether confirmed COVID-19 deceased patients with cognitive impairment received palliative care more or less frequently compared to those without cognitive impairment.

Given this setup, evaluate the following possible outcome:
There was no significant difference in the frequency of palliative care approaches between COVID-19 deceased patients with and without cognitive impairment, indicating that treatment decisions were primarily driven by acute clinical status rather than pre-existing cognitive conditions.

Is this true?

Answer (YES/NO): NO